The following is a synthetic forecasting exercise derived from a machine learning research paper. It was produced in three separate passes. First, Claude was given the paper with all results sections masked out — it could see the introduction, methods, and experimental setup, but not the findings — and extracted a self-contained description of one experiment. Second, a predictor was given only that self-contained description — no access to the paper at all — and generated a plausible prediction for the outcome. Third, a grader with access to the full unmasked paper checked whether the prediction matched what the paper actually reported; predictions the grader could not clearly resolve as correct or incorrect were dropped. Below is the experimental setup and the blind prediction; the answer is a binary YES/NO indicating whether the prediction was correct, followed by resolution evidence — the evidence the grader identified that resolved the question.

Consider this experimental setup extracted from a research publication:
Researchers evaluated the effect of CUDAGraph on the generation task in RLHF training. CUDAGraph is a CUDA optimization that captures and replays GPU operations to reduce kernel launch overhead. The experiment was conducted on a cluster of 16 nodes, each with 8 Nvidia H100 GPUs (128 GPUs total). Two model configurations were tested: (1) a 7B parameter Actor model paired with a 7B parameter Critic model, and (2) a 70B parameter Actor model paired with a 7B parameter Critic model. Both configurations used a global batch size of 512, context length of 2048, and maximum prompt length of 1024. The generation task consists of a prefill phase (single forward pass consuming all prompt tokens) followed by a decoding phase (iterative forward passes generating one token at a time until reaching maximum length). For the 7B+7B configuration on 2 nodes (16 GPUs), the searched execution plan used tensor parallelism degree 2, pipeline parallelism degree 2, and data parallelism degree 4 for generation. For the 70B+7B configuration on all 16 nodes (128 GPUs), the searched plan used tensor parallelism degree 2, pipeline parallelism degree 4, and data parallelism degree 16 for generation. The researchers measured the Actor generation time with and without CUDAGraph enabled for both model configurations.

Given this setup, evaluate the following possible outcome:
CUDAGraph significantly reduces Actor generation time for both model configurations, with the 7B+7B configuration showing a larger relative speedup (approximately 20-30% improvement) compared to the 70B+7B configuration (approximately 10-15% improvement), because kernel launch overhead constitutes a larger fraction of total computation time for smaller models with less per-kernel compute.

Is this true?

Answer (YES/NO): NO